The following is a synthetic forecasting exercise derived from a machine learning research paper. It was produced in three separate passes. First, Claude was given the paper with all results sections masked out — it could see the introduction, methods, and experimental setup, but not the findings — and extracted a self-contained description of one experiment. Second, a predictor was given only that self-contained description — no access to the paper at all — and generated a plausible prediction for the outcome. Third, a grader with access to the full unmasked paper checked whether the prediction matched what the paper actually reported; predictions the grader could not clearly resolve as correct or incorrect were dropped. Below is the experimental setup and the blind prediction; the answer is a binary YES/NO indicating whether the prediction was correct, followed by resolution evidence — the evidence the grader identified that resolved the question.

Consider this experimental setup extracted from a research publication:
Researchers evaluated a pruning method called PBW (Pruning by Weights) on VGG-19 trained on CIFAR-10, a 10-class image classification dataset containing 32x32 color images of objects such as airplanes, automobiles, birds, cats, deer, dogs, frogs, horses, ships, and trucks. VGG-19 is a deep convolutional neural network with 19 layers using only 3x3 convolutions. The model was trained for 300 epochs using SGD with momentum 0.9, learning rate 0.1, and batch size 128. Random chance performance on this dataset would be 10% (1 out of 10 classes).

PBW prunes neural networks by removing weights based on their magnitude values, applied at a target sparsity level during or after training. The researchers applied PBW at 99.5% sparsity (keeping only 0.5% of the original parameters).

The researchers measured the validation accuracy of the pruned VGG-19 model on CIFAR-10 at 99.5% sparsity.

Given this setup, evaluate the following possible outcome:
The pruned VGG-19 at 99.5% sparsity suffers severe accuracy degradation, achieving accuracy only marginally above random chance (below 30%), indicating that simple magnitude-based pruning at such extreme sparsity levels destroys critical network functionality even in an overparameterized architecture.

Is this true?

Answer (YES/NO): NO